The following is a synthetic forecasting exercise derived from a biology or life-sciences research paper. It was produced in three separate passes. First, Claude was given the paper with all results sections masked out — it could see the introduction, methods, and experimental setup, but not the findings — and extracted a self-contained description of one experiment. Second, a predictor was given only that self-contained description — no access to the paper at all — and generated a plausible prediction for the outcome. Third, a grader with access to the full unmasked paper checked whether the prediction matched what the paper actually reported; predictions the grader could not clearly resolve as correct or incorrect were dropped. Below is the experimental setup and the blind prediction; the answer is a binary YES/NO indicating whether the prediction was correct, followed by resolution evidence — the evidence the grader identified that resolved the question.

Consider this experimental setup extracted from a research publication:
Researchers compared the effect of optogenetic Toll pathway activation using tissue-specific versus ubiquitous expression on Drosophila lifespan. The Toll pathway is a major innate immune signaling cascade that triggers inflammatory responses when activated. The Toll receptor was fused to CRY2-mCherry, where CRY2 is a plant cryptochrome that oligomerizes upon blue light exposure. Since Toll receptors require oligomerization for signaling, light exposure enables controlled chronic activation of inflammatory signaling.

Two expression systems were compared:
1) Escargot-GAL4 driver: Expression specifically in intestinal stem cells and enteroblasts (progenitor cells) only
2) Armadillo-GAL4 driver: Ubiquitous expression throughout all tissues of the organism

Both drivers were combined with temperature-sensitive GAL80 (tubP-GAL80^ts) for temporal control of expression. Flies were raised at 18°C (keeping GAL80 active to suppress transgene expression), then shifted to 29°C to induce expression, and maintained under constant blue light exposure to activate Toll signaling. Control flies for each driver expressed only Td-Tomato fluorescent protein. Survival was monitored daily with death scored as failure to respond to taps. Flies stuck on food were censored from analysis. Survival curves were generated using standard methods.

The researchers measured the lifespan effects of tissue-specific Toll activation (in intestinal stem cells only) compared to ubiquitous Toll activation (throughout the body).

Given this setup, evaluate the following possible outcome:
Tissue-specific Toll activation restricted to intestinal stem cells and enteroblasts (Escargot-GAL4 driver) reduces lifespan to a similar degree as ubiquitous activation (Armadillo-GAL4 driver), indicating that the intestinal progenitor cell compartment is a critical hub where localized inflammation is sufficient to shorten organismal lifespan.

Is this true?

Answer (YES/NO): NO